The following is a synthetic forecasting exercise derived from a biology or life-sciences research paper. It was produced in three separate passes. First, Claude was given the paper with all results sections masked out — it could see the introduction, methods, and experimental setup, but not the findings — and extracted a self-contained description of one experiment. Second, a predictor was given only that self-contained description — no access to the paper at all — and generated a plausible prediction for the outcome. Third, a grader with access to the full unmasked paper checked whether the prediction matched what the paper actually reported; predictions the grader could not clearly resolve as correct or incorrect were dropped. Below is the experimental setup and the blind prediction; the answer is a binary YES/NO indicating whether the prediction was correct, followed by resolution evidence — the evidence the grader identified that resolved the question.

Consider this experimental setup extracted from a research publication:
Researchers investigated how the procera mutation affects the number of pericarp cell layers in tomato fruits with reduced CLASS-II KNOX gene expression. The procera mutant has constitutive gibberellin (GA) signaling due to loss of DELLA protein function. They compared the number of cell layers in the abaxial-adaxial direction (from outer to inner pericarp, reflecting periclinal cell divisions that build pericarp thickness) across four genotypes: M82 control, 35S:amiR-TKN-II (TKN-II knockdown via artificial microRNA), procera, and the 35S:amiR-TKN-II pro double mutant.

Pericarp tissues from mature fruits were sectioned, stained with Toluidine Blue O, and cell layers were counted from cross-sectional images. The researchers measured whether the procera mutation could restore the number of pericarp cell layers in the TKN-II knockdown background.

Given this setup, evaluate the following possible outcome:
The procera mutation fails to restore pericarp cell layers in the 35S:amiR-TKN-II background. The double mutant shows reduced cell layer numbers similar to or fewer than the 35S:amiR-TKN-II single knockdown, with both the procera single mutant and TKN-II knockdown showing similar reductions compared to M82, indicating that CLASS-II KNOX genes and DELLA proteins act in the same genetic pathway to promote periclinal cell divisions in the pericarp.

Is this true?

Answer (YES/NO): NO